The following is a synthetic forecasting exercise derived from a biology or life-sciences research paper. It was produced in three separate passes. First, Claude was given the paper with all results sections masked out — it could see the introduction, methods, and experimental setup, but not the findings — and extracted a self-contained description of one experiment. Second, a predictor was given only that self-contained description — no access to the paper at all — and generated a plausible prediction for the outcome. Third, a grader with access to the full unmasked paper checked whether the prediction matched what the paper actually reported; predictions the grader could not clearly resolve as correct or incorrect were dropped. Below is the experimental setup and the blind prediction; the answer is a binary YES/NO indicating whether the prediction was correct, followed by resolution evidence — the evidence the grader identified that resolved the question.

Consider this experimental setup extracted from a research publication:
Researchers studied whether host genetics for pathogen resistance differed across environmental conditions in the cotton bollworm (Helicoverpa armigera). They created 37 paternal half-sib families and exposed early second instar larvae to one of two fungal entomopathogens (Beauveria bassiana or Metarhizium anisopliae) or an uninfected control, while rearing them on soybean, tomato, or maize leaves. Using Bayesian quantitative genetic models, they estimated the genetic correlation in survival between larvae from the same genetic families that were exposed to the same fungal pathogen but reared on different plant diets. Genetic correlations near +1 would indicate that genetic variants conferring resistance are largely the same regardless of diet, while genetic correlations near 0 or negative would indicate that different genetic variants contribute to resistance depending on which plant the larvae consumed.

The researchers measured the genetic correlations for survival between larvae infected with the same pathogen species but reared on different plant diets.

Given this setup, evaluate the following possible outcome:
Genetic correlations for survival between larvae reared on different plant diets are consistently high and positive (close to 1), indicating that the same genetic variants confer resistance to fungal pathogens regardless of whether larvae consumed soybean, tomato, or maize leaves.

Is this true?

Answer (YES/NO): NO